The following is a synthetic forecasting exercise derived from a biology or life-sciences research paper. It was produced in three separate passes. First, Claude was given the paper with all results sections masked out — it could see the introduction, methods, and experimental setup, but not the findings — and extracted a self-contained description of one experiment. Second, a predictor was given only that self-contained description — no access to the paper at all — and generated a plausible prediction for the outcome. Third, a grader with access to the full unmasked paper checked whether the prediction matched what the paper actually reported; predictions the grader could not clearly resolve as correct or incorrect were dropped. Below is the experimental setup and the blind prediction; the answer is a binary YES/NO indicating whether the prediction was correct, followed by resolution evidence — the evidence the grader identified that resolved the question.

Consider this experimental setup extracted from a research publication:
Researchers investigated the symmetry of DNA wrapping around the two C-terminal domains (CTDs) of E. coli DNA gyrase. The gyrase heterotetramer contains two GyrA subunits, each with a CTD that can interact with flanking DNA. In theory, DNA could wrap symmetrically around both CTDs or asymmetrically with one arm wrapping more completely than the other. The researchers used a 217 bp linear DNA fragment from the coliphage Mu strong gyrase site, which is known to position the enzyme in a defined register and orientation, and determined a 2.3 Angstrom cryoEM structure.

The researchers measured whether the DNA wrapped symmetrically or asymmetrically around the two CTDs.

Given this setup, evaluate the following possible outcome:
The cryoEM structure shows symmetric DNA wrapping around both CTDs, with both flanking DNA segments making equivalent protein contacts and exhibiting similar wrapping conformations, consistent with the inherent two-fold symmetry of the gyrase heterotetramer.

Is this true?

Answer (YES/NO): NO